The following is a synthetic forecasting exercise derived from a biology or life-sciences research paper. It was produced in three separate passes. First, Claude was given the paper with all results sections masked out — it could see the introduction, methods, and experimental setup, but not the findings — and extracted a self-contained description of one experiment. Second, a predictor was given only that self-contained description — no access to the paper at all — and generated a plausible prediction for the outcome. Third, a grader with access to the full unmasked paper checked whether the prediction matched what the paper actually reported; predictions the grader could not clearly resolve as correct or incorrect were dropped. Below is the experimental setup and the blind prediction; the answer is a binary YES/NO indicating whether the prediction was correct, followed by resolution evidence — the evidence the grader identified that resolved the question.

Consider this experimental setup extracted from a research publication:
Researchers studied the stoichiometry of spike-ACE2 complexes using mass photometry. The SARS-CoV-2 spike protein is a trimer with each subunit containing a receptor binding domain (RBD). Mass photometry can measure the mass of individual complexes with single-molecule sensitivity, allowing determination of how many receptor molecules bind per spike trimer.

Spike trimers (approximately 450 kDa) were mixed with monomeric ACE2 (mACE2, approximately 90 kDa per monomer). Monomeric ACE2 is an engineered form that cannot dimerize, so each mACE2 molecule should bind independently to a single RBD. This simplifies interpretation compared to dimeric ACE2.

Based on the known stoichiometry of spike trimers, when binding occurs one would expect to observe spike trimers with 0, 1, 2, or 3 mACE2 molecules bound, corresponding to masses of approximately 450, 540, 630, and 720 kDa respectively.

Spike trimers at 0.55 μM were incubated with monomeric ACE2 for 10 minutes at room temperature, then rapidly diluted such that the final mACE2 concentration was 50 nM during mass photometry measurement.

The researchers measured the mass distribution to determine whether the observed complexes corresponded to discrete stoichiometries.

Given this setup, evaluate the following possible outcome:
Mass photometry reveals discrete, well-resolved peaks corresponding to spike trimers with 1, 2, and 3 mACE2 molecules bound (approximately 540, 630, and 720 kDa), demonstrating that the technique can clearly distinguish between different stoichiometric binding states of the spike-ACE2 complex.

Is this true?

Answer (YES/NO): YES